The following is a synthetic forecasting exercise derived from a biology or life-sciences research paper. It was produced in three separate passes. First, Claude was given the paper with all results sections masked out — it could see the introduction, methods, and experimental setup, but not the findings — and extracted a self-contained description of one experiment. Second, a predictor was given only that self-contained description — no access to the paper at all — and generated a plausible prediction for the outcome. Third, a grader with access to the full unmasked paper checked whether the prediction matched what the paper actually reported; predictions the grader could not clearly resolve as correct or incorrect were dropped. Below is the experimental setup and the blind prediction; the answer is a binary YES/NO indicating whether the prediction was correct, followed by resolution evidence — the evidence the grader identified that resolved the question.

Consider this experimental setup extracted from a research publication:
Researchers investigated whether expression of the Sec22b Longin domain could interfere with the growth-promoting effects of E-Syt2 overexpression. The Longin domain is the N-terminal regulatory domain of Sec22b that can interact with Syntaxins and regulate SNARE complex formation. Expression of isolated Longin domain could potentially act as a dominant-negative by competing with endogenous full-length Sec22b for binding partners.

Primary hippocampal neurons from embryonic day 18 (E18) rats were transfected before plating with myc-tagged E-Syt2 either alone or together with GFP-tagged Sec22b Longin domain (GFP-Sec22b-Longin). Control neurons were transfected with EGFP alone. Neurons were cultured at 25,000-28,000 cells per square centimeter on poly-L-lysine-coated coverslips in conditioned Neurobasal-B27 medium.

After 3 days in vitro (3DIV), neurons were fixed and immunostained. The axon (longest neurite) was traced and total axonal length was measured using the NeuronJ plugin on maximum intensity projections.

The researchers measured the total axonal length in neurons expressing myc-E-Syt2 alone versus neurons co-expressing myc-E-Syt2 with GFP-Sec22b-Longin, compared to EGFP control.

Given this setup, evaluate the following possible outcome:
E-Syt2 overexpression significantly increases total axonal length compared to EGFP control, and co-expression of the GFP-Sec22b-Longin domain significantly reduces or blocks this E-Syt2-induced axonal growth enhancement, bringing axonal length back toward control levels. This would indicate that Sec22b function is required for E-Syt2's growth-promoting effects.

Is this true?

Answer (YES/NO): NO